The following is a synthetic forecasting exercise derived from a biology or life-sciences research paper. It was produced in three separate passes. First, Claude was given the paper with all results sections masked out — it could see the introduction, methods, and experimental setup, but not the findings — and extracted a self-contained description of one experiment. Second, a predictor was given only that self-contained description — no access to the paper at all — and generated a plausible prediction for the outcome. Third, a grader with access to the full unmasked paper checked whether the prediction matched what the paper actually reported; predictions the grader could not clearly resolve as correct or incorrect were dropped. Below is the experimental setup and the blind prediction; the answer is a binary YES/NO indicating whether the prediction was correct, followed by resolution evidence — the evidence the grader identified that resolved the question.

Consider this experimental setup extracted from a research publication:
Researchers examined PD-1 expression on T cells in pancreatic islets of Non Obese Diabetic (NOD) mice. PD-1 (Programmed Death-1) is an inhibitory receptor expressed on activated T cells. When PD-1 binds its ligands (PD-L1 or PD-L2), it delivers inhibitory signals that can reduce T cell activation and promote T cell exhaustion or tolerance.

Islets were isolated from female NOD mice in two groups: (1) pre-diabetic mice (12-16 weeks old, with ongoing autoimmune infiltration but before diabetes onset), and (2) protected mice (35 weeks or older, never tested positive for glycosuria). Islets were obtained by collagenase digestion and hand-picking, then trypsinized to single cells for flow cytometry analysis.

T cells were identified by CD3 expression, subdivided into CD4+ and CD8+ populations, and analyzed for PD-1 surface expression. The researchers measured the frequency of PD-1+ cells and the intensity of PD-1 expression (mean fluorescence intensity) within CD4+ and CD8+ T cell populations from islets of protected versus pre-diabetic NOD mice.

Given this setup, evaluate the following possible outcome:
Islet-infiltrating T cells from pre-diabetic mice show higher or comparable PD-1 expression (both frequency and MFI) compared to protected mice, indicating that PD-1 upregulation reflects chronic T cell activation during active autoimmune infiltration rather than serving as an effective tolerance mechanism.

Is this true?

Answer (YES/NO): NO